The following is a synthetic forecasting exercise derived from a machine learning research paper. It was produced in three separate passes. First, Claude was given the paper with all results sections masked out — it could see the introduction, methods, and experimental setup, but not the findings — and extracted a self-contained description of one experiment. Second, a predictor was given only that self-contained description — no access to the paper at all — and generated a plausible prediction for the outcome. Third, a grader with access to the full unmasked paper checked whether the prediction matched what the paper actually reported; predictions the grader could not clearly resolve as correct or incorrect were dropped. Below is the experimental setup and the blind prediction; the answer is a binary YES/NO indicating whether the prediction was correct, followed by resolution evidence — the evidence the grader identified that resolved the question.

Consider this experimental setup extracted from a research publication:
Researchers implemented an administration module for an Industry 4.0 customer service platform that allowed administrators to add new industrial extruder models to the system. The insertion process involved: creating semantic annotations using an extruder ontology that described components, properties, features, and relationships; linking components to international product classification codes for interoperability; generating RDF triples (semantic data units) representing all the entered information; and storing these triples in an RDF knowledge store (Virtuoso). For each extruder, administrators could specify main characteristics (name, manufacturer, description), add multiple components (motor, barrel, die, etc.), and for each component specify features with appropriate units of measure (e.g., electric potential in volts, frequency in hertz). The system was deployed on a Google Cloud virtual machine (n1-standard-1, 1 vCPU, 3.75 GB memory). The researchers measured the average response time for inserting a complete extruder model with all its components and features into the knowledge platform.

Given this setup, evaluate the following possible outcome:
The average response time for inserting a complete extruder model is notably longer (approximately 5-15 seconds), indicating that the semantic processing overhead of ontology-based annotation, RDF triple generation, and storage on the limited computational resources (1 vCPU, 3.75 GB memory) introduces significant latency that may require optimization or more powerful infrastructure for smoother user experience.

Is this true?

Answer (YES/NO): NO